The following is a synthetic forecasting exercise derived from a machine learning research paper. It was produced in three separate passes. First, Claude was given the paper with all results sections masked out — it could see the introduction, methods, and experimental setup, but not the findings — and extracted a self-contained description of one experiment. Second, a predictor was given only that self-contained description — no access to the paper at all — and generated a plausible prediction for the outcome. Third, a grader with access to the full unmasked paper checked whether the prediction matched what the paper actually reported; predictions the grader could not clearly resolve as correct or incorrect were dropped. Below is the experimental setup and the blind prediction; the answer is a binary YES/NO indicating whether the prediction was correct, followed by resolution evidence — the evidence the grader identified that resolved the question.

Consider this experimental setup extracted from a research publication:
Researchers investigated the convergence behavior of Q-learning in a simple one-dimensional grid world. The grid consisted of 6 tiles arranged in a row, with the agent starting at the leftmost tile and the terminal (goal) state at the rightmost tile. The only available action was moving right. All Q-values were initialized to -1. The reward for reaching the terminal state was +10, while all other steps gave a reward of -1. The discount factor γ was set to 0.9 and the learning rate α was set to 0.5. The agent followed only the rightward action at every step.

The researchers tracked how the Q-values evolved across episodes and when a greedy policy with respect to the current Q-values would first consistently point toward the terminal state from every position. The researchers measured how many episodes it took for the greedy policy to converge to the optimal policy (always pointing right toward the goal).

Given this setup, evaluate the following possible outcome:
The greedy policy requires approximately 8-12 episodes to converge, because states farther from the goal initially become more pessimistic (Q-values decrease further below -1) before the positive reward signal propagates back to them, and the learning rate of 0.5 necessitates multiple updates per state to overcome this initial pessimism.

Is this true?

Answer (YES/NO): NO